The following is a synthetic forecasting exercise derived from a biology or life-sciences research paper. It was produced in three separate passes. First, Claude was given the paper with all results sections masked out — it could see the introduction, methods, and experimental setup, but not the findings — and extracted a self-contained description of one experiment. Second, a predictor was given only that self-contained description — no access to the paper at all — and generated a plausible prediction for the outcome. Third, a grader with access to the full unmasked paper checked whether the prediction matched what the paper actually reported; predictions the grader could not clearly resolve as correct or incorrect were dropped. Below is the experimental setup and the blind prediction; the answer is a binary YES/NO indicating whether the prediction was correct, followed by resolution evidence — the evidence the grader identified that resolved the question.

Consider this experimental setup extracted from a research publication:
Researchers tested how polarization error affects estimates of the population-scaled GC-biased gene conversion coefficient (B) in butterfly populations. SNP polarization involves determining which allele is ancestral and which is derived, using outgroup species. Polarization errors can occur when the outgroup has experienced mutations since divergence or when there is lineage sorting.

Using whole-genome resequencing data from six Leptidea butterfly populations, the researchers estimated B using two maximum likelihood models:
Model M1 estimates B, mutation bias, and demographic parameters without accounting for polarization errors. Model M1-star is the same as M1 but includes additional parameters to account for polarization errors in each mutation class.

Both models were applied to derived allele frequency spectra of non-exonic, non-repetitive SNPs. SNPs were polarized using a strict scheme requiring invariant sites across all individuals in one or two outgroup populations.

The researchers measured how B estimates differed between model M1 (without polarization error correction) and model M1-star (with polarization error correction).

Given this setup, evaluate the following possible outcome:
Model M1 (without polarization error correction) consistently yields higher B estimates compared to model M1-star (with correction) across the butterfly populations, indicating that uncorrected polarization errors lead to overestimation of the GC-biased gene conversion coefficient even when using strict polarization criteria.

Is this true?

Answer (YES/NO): NO